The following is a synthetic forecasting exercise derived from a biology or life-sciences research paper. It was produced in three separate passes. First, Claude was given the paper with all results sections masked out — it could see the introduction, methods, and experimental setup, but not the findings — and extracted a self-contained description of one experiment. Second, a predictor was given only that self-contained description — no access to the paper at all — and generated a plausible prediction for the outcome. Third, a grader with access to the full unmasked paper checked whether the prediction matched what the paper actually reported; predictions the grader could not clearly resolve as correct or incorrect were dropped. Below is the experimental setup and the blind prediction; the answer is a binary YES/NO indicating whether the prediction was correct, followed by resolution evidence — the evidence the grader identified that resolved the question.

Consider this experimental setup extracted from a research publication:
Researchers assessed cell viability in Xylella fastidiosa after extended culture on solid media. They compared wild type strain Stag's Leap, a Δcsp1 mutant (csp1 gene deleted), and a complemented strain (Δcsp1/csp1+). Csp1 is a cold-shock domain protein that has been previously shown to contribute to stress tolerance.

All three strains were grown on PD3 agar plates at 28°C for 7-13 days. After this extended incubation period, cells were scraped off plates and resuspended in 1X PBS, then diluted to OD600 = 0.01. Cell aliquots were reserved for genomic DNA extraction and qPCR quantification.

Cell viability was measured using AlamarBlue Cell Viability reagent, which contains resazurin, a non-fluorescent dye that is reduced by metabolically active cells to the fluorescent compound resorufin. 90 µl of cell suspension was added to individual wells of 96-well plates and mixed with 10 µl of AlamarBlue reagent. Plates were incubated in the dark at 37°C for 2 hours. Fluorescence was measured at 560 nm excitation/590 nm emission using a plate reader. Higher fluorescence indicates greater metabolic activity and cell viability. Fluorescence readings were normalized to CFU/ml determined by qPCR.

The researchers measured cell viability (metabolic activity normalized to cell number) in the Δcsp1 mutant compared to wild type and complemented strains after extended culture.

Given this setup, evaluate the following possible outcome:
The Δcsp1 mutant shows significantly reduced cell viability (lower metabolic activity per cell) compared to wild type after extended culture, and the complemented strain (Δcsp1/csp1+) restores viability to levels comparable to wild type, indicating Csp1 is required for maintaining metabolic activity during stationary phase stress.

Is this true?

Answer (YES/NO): YES